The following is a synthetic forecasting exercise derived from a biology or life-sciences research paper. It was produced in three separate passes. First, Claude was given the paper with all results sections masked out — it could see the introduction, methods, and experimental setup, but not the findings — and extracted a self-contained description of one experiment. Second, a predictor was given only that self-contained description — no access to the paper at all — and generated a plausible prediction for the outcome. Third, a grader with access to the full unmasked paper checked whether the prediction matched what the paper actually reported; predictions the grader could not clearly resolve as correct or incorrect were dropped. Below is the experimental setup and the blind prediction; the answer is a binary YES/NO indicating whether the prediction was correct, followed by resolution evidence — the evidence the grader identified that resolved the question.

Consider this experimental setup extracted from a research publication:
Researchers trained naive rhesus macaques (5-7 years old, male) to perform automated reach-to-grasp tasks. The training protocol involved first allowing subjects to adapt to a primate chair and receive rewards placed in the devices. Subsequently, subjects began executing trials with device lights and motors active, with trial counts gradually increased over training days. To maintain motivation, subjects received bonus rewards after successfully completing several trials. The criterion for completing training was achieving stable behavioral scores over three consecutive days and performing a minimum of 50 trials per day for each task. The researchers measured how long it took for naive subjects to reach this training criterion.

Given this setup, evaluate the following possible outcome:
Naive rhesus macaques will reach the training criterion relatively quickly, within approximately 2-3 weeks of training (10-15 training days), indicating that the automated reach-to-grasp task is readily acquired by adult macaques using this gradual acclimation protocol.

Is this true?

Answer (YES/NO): NO